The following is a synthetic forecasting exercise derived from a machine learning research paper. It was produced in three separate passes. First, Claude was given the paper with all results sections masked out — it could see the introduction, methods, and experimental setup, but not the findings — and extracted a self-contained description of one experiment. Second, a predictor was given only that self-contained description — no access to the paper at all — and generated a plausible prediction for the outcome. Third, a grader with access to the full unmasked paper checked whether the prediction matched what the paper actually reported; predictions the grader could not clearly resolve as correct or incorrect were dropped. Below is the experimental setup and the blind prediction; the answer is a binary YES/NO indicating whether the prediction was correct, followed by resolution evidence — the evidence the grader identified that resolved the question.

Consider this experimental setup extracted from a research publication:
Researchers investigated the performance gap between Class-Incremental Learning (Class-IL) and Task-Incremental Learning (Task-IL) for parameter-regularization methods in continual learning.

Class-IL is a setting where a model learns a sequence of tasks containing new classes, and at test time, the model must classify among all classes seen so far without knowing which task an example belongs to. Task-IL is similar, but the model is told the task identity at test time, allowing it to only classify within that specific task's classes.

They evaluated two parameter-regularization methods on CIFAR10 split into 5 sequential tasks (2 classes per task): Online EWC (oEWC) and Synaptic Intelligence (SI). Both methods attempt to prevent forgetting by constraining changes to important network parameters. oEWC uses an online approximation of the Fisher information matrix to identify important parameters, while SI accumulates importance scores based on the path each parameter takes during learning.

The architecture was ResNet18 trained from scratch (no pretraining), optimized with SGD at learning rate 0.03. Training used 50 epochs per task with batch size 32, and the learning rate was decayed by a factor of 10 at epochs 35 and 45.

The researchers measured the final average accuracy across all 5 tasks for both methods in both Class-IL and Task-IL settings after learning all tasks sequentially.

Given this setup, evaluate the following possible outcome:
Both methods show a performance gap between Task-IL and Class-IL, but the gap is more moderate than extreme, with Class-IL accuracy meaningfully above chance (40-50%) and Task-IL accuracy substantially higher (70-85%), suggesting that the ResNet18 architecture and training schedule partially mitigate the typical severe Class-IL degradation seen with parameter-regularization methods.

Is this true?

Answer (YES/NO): NO